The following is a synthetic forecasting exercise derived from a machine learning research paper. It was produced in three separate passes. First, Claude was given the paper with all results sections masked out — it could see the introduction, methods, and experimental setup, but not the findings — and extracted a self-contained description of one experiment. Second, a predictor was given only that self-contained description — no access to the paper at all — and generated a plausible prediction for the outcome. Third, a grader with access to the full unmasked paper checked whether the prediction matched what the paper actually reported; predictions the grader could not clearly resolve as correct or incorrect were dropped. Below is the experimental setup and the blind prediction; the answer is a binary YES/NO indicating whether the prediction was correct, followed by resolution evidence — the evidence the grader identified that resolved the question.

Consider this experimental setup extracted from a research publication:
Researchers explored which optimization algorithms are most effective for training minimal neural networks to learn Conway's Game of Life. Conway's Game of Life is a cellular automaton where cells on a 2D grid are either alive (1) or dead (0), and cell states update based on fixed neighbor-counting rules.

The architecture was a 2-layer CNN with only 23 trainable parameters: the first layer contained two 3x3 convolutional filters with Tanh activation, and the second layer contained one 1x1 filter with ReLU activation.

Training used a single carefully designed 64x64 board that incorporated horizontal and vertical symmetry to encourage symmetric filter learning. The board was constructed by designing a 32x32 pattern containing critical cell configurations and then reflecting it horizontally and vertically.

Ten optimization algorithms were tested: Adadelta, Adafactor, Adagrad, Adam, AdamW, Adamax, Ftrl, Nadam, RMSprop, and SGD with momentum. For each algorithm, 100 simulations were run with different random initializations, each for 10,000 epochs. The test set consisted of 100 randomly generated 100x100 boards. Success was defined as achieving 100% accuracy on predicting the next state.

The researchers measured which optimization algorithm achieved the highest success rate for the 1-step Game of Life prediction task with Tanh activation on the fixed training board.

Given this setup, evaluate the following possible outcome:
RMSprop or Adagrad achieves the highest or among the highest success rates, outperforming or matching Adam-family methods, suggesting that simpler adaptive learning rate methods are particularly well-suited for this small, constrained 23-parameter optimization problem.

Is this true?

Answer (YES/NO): NO